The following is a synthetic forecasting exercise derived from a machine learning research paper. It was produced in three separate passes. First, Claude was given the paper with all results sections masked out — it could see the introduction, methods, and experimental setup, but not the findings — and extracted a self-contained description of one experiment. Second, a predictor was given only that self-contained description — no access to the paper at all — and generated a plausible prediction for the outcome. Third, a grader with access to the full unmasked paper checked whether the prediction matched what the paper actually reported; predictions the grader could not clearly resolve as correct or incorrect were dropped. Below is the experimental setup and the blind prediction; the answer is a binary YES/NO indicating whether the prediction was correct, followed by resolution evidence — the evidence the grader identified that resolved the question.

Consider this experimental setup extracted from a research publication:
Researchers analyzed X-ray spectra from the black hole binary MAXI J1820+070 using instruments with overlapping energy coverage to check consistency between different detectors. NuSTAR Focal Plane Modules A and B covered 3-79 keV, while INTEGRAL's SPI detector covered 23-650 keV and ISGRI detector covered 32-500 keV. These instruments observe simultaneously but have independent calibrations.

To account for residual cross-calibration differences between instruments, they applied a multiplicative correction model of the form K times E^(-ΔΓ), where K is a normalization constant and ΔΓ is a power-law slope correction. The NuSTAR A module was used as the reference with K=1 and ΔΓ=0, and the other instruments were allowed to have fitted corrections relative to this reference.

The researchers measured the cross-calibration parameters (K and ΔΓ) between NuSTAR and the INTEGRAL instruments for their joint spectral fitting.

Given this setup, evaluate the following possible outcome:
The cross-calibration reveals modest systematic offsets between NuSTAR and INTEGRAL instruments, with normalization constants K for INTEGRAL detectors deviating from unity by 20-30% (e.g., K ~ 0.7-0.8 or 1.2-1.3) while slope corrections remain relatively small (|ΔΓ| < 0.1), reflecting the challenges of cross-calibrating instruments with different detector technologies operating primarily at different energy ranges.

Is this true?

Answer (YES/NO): YES